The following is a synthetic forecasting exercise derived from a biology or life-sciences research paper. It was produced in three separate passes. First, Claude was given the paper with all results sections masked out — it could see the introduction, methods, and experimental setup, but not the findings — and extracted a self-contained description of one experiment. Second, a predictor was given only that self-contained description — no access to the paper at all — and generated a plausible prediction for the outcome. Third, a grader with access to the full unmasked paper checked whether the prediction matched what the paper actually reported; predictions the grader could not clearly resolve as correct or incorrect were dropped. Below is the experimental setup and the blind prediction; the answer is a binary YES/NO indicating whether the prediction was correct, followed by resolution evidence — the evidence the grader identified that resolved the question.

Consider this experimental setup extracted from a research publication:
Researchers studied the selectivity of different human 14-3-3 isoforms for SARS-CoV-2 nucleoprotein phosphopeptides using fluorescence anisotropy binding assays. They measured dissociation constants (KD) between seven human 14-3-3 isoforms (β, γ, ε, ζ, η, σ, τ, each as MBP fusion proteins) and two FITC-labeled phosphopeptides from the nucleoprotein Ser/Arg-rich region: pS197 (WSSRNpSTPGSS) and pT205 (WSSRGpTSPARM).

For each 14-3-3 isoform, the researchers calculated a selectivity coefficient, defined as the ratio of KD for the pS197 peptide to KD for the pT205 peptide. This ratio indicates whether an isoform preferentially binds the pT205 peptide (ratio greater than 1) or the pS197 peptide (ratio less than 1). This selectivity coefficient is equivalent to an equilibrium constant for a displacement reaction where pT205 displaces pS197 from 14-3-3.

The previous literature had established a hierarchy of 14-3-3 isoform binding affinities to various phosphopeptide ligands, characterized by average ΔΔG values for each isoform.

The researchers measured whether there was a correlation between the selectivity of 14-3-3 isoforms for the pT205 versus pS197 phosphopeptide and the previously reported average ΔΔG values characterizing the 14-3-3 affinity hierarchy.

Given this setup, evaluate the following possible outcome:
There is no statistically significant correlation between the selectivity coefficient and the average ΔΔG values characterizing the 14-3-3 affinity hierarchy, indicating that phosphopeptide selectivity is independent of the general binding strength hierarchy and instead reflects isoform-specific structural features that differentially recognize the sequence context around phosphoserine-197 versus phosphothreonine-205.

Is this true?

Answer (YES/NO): NO